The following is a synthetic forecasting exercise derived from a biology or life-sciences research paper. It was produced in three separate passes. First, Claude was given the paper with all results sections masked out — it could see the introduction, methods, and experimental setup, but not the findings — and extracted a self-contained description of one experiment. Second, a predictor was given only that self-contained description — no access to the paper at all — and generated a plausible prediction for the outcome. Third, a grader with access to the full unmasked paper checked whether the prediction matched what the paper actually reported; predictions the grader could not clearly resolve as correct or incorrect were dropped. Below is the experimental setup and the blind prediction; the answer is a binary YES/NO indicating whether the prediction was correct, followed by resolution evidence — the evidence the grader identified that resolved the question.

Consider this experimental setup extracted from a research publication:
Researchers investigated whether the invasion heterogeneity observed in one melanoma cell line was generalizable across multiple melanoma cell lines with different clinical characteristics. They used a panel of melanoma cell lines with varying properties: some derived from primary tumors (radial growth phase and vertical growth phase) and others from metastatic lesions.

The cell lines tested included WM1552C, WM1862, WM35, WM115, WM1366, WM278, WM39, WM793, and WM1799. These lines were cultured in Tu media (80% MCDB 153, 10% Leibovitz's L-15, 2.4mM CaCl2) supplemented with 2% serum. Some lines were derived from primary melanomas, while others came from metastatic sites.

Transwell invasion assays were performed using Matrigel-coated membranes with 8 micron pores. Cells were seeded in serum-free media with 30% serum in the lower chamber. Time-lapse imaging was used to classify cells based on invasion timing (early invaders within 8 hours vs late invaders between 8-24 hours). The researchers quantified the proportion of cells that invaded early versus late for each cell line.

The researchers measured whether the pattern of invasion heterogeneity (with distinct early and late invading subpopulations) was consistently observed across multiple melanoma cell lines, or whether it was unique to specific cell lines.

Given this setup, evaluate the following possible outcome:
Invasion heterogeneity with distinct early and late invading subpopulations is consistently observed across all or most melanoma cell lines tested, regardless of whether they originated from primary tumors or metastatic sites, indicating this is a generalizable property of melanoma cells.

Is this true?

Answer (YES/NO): NO